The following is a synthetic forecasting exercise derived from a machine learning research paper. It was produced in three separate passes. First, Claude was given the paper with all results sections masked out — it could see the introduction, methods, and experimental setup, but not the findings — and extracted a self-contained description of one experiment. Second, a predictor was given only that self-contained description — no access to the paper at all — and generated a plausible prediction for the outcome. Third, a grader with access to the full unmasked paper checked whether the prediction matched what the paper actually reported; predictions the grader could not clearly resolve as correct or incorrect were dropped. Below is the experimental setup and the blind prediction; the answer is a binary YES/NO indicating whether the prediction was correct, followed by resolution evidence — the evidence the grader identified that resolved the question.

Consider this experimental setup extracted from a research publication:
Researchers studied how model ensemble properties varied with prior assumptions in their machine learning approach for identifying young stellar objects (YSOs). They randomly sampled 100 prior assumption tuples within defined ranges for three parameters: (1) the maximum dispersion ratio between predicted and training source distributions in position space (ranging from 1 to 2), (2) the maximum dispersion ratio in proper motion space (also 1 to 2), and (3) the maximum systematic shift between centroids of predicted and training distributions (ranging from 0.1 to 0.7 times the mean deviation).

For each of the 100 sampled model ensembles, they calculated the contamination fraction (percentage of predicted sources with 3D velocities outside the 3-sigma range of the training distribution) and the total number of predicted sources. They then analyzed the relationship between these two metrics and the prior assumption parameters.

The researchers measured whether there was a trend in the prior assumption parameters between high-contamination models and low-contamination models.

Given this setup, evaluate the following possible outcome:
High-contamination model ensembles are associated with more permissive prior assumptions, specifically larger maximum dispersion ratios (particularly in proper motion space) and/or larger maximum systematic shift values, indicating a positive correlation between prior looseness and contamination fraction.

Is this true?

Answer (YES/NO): NO